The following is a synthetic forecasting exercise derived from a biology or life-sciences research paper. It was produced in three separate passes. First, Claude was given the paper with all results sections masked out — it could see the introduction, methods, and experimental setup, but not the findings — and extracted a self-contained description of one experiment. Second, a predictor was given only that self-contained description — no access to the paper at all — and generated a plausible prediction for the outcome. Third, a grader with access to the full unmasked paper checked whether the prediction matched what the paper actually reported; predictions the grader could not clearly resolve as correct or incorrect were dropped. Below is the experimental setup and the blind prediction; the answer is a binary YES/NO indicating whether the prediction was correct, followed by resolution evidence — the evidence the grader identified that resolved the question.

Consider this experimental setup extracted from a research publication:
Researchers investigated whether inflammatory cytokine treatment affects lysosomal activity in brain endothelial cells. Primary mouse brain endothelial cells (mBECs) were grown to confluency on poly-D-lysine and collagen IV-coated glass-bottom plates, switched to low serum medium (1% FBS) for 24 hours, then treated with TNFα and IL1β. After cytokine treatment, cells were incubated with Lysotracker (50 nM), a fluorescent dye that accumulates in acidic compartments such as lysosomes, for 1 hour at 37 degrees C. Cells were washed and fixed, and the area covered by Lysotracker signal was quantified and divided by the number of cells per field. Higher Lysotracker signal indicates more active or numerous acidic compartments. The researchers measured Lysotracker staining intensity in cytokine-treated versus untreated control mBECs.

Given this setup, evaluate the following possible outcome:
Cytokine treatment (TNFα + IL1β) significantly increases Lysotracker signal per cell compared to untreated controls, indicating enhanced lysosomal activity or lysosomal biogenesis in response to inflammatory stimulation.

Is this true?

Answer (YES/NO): NO